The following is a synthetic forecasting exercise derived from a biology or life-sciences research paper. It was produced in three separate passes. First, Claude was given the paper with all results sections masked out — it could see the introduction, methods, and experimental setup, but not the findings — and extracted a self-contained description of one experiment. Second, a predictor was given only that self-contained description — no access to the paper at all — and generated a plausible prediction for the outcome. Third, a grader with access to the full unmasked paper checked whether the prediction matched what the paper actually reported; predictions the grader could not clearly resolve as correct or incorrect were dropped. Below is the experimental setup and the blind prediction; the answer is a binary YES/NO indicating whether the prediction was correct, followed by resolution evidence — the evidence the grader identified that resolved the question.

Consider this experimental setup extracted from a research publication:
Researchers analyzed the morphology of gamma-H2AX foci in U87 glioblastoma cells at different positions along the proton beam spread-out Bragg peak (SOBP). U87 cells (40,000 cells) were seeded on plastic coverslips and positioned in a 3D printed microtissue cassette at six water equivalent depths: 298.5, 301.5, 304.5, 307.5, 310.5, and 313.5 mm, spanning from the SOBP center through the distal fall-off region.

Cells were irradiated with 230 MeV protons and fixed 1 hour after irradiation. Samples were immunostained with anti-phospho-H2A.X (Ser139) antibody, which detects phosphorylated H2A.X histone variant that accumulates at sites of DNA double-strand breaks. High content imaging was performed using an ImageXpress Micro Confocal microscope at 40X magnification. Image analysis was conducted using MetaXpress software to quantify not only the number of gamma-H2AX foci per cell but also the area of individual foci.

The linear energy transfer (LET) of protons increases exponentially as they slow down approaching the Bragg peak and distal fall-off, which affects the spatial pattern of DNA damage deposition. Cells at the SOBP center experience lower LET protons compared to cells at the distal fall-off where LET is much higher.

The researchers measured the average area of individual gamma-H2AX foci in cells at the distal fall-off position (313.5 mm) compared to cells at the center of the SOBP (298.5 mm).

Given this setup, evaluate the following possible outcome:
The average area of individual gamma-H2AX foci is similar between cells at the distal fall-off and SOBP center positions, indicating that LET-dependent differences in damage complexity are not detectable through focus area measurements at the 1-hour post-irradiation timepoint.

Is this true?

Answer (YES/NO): YES